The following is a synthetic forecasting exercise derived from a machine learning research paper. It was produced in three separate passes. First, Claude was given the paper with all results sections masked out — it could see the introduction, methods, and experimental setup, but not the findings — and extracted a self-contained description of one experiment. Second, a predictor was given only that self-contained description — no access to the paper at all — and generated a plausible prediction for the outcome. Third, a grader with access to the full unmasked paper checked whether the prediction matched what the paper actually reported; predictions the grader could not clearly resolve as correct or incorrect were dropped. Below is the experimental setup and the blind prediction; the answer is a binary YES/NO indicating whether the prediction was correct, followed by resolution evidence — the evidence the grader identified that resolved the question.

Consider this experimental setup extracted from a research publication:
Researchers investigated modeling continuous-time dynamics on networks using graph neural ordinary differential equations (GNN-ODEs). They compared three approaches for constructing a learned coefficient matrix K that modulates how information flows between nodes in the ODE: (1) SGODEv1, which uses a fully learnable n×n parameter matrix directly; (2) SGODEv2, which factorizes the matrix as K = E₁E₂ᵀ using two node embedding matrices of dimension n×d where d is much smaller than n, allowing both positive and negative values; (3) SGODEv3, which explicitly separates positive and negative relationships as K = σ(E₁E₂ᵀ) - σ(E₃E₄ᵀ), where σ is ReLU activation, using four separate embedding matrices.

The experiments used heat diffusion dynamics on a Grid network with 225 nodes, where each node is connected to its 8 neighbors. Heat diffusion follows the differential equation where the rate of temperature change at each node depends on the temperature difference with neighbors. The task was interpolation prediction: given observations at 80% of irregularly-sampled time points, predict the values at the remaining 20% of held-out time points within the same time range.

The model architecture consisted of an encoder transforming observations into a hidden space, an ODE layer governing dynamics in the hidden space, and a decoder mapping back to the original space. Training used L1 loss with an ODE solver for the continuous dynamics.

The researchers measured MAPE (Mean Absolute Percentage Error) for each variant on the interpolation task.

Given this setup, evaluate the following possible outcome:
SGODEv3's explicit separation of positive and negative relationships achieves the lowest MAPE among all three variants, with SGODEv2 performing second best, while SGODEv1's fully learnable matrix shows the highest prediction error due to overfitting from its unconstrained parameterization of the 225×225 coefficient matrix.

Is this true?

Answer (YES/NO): NO